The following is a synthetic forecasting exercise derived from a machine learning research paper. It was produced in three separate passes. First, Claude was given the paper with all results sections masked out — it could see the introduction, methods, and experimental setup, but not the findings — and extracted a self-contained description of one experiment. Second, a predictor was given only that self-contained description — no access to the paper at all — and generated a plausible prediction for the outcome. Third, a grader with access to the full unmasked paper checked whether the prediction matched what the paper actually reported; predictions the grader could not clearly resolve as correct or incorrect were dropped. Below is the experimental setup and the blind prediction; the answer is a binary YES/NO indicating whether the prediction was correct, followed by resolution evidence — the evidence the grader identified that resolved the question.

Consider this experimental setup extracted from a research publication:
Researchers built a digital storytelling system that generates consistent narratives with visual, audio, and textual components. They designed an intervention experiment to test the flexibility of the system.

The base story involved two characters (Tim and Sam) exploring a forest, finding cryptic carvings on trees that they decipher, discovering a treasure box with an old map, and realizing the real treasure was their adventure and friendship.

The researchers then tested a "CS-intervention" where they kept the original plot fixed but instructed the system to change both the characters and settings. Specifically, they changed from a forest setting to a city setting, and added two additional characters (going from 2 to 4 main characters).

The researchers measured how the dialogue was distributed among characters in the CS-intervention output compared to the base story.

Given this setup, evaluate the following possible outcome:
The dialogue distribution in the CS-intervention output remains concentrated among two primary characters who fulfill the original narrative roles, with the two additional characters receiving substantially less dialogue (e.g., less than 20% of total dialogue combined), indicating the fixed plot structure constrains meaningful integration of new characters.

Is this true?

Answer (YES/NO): NO